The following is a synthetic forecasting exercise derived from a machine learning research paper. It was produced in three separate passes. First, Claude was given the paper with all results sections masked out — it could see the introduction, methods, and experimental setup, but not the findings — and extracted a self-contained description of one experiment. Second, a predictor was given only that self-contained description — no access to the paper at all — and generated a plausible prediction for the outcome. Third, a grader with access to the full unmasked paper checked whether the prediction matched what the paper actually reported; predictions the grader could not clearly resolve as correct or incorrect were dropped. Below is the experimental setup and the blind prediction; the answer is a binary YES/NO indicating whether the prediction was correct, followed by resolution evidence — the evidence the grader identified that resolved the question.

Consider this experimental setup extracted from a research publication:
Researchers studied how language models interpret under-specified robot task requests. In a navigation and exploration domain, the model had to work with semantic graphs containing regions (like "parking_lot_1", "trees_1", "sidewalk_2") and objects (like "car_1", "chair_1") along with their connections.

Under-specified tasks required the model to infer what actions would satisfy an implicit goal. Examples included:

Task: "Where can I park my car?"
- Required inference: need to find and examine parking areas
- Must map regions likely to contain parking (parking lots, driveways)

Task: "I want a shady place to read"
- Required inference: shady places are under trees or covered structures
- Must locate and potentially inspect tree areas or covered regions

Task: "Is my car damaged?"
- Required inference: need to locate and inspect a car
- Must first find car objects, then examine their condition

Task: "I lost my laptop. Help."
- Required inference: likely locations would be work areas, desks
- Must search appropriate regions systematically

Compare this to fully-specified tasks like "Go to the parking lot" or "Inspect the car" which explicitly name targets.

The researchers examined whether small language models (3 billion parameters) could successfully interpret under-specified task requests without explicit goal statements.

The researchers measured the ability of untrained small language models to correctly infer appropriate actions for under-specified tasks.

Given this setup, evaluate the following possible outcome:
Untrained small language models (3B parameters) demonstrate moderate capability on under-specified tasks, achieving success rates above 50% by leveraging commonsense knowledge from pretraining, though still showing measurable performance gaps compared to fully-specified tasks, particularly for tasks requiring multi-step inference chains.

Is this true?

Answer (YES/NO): NO